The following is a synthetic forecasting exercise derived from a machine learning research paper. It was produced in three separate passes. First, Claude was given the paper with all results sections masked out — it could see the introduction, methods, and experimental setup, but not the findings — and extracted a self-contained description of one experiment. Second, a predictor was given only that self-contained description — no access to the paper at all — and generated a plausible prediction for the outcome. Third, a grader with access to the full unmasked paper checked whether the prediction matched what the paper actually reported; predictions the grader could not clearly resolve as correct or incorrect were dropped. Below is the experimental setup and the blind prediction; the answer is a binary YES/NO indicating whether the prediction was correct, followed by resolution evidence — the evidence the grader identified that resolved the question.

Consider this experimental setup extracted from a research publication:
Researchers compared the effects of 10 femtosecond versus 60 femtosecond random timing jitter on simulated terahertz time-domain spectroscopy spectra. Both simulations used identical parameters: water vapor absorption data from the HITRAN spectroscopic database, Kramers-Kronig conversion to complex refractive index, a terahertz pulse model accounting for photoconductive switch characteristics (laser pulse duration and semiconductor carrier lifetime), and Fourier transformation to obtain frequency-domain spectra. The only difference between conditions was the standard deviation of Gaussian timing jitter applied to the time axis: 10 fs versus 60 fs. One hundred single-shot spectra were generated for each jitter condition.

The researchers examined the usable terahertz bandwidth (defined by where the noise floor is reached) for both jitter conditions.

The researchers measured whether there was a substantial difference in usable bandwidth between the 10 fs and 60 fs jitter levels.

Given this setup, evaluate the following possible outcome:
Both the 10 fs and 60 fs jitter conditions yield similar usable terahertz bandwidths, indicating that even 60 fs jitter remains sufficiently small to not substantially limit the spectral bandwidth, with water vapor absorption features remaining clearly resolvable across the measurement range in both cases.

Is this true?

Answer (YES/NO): NO